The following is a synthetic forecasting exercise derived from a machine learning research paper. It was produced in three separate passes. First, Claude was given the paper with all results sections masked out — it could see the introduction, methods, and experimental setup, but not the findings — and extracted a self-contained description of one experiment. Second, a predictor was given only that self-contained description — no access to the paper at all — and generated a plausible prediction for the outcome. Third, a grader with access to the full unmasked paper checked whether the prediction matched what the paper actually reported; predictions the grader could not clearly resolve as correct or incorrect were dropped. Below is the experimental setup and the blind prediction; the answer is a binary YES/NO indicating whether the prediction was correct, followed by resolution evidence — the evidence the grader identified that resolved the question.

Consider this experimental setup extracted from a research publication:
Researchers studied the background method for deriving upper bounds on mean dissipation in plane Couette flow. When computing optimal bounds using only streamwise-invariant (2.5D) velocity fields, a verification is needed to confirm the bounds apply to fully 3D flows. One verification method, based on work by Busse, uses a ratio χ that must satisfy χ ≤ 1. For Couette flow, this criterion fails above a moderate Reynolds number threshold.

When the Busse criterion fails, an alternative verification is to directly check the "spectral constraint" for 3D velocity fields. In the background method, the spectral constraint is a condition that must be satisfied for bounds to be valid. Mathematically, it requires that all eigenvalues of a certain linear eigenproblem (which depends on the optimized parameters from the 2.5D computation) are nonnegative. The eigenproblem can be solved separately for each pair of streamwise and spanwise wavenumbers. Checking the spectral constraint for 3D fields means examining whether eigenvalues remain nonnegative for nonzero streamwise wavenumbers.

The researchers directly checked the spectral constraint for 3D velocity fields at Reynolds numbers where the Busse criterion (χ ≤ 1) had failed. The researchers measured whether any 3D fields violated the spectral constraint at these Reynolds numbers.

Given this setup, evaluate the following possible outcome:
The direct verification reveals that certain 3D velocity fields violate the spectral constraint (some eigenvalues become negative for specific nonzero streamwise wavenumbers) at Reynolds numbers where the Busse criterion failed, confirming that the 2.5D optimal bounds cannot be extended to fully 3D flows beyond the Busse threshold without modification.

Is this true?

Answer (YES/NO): NO